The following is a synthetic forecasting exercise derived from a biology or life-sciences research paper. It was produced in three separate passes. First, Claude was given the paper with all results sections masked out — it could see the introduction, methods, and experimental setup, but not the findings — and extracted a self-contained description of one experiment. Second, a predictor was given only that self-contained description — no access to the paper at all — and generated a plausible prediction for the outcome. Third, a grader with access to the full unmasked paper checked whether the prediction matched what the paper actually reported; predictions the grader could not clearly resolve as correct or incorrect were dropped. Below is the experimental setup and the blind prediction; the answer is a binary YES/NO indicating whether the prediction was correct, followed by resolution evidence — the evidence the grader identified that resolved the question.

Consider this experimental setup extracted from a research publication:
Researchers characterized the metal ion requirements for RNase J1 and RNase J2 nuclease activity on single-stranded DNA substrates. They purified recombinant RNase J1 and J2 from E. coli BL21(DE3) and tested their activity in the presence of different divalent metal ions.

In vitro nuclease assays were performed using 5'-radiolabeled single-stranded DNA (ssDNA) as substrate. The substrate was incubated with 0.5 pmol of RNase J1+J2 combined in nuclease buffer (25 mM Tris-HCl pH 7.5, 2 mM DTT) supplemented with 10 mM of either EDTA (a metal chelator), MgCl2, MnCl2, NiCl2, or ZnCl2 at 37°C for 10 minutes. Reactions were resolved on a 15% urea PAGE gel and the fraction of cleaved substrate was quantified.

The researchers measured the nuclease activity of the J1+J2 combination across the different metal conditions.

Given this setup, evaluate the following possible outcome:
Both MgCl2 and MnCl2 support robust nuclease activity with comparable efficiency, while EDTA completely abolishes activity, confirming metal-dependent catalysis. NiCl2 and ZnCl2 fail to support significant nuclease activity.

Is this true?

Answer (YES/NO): NO